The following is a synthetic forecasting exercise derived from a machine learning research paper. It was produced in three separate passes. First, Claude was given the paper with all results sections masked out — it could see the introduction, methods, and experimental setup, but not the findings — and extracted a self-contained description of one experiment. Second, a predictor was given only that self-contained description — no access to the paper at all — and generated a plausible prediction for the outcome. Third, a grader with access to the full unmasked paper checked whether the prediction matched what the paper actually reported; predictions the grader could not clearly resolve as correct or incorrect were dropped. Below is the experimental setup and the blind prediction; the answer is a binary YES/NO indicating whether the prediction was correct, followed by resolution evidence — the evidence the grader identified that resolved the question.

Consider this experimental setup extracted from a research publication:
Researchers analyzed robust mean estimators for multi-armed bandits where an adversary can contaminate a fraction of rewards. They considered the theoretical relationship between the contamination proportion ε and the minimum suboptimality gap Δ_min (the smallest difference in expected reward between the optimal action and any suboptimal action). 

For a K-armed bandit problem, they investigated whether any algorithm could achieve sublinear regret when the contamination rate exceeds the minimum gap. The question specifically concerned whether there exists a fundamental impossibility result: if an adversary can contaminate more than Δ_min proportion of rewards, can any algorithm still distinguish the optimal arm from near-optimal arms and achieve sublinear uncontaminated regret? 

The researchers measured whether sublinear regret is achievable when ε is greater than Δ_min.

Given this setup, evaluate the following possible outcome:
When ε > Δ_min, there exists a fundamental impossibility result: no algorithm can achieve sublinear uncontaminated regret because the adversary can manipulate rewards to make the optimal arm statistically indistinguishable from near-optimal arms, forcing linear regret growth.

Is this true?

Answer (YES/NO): YES